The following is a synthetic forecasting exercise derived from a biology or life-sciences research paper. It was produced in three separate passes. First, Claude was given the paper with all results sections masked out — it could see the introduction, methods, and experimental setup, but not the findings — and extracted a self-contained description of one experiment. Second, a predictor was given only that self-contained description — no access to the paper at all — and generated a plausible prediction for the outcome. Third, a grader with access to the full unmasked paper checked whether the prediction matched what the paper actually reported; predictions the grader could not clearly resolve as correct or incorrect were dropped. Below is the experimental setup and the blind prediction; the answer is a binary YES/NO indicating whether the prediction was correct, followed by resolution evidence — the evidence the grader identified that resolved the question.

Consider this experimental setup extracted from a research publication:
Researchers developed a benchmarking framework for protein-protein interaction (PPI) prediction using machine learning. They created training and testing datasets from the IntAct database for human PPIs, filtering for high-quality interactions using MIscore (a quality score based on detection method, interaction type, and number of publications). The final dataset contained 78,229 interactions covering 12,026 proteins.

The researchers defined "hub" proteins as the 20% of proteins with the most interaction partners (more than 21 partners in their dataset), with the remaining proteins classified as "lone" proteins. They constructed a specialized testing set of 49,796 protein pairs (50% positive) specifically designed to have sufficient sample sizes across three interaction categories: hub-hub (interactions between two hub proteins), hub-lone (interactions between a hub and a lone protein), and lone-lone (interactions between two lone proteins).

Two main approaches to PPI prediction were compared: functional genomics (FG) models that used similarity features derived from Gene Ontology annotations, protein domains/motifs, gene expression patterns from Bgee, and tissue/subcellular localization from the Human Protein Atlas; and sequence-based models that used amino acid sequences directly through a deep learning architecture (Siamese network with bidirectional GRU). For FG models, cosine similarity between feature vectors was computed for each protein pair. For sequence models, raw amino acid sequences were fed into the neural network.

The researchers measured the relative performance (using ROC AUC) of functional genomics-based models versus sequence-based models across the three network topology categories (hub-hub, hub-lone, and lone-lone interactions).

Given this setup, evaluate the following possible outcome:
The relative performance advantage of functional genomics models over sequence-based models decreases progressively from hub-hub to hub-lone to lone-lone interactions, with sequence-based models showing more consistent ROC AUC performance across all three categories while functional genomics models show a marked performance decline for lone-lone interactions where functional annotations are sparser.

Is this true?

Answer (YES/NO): NO